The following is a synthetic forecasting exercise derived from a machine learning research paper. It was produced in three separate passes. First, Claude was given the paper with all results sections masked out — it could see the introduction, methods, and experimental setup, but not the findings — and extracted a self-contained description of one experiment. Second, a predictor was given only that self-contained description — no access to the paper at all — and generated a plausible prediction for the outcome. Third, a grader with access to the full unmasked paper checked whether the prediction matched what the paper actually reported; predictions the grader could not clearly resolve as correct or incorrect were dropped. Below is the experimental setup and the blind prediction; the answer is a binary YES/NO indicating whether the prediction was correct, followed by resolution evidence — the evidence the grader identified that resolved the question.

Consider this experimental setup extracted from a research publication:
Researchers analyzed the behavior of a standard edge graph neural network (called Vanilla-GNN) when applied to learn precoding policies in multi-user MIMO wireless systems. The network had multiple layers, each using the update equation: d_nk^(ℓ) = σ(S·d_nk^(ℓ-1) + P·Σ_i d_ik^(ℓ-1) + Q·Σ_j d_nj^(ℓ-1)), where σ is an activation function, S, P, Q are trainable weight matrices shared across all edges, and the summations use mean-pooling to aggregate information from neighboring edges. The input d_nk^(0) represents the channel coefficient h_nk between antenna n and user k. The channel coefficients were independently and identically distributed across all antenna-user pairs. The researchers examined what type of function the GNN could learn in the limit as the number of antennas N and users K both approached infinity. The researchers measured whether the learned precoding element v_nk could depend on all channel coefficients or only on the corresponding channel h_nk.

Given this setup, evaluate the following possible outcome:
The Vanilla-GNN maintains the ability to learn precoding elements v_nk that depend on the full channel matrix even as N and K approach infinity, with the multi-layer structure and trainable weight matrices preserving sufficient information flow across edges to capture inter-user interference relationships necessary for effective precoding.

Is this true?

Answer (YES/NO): NO